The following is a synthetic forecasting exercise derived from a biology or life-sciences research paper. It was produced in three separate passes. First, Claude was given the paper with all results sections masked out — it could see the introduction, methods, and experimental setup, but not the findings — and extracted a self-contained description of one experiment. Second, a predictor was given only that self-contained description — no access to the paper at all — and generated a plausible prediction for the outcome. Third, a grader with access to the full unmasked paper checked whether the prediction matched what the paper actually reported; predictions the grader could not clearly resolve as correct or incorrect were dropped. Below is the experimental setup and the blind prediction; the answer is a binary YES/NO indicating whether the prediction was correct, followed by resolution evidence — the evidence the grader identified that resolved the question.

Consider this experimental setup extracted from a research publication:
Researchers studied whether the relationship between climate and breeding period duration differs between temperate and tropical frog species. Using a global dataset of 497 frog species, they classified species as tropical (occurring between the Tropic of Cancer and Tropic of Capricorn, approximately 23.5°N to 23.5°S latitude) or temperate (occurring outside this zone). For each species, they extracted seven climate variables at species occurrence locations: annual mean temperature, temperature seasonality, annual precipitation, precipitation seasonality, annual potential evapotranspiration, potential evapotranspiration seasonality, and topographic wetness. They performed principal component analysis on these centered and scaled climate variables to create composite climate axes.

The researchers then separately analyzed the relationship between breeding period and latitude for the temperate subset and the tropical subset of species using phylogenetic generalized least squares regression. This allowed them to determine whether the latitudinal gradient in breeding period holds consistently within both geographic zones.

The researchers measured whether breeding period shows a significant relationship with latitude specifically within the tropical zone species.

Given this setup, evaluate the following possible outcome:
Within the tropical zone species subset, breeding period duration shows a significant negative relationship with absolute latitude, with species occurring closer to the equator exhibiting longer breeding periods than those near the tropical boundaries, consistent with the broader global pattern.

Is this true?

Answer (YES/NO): NO